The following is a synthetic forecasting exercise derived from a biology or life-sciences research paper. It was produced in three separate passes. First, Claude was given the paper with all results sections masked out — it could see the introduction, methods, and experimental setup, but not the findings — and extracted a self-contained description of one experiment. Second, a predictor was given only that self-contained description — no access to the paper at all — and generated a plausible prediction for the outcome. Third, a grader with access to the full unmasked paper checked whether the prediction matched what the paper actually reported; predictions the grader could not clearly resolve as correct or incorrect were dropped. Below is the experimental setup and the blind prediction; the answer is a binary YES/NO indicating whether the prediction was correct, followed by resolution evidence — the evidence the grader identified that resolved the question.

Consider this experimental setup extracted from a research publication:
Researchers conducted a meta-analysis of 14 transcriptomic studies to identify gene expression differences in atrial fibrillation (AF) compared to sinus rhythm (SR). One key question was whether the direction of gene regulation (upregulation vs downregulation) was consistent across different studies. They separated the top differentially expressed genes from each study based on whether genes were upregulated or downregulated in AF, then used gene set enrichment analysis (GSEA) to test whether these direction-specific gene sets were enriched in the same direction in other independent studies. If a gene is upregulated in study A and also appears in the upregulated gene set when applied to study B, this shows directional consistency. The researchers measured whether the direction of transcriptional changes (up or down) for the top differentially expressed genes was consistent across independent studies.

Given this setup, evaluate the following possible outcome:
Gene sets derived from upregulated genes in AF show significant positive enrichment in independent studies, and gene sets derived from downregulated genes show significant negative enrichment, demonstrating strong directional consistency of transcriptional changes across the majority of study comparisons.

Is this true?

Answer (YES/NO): YES